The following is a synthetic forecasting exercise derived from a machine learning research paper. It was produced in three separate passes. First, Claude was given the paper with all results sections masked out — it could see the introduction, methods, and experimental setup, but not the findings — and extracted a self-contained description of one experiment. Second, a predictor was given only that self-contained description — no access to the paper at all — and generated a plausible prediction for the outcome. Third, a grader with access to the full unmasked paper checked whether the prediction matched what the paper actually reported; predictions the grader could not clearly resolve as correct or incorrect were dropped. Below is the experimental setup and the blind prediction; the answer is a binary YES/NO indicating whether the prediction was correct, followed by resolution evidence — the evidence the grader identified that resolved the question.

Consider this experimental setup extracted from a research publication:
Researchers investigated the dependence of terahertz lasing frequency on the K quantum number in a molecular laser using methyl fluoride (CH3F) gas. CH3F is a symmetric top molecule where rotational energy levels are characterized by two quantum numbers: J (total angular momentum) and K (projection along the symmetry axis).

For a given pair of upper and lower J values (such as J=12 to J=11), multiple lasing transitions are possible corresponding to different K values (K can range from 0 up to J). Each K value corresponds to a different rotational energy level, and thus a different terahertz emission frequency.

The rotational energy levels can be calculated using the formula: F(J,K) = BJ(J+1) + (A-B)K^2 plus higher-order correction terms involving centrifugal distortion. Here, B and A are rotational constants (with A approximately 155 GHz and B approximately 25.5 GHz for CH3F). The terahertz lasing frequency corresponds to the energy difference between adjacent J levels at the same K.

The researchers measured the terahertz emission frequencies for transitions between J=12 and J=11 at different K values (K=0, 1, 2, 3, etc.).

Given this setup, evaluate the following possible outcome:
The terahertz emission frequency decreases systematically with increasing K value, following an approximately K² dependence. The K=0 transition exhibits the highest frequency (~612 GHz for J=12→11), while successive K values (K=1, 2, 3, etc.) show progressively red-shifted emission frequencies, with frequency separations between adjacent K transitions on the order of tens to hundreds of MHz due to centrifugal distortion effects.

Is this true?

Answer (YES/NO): NO